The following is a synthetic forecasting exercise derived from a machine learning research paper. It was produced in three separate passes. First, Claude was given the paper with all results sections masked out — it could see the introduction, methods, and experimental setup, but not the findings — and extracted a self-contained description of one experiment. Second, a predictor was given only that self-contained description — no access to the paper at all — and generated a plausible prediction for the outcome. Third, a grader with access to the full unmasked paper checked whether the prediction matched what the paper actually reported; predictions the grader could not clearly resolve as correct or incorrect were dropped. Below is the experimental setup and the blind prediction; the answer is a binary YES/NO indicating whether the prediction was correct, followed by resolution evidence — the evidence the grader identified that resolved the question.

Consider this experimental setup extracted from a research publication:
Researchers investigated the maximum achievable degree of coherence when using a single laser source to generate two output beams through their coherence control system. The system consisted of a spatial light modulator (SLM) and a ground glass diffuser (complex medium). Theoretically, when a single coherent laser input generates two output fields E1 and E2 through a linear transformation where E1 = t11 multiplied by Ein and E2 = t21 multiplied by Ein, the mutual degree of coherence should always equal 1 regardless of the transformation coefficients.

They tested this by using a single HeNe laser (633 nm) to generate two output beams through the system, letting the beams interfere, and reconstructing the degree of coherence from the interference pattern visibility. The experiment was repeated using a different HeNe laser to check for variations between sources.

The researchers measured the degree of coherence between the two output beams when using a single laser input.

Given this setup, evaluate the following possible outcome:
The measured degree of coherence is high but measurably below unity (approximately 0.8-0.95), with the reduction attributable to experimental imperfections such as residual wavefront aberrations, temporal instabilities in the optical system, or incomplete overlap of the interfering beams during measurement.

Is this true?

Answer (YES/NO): NO